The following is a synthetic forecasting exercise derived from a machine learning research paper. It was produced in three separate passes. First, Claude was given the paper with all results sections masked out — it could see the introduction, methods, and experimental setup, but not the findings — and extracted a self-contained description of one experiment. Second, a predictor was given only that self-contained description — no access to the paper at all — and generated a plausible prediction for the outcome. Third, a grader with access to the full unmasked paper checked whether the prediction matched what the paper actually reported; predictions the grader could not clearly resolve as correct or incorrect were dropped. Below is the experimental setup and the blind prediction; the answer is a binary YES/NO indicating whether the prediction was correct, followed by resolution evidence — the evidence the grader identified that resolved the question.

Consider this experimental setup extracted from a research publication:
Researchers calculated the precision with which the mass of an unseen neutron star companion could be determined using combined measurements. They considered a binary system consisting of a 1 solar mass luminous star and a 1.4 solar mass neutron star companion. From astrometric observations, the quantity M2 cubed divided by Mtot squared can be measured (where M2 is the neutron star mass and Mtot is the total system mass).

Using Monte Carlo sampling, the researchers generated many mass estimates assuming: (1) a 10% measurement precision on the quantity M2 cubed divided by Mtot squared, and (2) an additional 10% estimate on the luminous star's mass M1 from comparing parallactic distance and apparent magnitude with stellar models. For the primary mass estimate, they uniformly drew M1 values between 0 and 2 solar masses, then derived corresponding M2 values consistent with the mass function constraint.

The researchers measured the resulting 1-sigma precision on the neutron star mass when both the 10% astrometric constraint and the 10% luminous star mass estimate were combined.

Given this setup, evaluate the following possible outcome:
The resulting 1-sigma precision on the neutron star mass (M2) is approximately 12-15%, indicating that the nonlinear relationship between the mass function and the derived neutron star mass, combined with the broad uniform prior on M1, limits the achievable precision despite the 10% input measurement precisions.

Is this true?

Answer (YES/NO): NO